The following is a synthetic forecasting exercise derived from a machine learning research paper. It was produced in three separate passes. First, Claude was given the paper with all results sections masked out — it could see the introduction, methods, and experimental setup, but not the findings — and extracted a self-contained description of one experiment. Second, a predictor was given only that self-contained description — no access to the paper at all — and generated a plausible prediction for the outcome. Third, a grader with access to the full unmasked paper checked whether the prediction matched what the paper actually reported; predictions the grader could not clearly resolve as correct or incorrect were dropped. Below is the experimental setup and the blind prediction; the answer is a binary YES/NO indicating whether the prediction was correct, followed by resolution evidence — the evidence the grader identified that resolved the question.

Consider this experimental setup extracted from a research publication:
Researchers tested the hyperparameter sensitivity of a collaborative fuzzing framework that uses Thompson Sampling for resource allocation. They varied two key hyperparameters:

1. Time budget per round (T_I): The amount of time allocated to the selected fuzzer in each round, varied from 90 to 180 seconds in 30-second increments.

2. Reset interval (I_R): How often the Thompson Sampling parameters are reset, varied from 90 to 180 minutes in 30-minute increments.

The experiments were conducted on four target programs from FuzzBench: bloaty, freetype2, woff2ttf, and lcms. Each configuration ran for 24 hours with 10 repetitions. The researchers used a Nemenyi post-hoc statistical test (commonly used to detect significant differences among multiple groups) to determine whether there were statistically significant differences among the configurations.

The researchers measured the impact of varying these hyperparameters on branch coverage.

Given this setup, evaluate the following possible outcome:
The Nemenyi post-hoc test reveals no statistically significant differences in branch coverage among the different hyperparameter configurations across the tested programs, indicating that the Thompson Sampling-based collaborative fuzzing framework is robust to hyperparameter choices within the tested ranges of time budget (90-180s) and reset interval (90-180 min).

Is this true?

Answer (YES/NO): YES